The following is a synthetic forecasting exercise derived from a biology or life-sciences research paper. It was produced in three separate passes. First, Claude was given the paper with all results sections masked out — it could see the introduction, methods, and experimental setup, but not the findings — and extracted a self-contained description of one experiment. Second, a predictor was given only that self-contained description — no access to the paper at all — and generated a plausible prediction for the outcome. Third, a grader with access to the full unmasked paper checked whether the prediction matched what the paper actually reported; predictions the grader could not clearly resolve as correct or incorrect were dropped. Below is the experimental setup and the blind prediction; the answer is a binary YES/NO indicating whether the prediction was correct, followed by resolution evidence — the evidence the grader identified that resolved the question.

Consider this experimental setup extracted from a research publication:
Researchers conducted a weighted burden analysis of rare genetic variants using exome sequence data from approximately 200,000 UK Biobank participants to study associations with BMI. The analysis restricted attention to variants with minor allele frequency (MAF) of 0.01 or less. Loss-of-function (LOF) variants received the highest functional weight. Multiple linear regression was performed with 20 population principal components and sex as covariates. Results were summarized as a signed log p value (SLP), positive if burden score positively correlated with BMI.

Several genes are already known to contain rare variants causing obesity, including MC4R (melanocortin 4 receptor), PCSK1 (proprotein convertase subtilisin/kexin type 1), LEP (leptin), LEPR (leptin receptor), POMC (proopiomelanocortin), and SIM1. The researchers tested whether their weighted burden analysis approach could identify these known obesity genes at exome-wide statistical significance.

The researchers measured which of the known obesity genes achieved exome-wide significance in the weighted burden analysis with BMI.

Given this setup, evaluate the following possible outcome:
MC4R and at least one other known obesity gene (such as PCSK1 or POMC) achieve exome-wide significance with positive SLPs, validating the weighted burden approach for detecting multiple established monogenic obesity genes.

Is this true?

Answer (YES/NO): YES